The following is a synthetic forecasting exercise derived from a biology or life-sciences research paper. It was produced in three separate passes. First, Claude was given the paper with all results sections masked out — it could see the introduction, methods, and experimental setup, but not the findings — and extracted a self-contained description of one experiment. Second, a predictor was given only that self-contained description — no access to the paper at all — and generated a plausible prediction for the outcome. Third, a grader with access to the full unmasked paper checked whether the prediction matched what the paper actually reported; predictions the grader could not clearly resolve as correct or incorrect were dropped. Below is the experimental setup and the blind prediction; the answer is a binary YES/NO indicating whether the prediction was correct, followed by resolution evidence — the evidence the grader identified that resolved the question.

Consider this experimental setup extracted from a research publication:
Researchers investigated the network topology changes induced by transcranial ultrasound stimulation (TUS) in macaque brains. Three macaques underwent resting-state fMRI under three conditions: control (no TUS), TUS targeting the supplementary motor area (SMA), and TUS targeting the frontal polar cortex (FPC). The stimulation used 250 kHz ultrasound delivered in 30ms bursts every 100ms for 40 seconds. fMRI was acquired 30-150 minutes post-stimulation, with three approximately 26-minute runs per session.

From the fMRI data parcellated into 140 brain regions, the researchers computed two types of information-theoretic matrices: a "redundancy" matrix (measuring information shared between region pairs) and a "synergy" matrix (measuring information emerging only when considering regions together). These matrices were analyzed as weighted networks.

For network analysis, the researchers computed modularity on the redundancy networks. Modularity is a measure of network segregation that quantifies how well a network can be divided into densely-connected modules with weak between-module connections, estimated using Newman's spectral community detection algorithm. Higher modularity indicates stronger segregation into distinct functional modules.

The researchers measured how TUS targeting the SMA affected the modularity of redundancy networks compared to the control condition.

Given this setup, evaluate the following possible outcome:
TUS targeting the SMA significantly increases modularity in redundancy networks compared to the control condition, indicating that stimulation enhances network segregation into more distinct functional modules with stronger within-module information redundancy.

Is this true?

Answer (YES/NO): NO